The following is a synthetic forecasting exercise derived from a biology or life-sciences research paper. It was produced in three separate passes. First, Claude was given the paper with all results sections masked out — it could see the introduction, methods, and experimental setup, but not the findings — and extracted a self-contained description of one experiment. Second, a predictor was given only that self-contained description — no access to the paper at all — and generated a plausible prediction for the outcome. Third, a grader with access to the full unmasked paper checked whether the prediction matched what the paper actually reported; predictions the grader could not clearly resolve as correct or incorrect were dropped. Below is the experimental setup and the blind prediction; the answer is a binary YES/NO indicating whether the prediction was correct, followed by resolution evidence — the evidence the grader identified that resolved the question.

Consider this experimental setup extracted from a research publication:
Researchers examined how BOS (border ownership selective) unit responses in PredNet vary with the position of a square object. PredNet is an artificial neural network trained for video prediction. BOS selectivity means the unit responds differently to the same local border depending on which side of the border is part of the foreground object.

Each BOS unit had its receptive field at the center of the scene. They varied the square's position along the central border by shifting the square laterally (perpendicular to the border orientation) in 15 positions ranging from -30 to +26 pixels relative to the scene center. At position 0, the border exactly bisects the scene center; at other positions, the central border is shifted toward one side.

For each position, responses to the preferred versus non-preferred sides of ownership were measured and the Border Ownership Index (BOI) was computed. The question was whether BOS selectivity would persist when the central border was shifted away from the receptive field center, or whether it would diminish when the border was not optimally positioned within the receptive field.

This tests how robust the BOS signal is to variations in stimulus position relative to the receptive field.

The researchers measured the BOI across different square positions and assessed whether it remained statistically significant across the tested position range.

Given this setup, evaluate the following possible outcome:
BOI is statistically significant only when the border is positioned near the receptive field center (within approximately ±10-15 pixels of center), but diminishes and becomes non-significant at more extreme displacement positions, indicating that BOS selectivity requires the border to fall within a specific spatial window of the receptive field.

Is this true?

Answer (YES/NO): NO